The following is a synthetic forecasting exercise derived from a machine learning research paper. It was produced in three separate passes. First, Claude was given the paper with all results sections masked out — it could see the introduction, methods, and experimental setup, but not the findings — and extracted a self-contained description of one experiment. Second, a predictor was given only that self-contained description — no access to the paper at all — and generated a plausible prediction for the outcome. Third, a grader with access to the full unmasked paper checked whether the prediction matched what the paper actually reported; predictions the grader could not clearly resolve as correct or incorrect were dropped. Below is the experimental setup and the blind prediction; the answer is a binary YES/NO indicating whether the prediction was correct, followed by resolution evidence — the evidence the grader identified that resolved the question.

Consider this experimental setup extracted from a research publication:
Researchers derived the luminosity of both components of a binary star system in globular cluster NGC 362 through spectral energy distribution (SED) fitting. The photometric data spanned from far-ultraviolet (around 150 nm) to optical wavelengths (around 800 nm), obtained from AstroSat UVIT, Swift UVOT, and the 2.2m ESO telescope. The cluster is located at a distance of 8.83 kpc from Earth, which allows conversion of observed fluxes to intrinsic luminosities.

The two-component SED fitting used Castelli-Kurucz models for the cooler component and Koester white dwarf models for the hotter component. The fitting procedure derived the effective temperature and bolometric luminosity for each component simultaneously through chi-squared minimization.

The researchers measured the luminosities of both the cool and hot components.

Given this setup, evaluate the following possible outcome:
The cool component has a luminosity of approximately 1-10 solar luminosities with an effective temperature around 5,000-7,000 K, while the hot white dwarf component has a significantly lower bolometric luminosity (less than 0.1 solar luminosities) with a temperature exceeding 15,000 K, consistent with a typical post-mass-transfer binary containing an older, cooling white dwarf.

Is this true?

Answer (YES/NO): NO